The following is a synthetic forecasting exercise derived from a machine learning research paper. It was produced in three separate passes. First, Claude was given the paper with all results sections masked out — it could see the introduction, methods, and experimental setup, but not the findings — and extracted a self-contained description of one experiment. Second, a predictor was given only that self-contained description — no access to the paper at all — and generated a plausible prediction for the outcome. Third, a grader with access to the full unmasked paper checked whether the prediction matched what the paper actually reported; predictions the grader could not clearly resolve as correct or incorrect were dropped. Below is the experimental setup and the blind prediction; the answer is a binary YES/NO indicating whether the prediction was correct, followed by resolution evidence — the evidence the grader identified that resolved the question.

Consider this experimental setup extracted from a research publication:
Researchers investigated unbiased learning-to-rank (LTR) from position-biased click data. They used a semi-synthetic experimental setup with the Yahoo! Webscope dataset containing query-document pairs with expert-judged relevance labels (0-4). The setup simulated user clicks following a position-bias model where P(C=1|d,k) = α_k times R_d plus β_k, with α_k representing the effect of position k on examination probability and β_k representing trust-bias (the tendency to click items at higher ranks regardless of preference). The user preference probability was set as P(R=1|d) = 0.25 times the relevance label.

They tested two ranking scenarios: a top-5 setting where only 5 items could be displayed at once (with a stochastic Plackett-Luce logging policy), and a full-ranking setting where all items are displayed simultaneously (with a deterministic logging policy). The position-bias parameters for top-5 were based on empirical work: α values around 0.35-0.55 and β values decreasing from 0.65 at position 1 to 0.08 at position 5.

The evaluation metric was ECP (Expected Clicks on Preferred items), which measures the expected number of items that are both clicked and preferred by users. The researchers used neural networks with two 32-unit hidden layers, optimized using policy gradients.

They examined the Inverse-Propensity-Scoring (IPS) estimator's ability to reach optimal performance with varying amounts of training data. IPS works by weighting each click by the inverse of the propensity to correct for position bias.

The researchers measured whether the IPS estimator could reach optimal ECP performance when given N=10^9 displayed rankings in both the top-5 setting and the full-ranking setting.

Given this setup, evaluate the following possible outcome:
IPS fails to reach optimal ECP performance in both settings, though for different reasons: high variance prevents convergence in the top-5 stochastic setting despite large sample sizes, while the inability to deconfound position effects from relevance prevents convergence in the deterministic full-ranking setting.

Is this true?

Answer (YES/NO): NO